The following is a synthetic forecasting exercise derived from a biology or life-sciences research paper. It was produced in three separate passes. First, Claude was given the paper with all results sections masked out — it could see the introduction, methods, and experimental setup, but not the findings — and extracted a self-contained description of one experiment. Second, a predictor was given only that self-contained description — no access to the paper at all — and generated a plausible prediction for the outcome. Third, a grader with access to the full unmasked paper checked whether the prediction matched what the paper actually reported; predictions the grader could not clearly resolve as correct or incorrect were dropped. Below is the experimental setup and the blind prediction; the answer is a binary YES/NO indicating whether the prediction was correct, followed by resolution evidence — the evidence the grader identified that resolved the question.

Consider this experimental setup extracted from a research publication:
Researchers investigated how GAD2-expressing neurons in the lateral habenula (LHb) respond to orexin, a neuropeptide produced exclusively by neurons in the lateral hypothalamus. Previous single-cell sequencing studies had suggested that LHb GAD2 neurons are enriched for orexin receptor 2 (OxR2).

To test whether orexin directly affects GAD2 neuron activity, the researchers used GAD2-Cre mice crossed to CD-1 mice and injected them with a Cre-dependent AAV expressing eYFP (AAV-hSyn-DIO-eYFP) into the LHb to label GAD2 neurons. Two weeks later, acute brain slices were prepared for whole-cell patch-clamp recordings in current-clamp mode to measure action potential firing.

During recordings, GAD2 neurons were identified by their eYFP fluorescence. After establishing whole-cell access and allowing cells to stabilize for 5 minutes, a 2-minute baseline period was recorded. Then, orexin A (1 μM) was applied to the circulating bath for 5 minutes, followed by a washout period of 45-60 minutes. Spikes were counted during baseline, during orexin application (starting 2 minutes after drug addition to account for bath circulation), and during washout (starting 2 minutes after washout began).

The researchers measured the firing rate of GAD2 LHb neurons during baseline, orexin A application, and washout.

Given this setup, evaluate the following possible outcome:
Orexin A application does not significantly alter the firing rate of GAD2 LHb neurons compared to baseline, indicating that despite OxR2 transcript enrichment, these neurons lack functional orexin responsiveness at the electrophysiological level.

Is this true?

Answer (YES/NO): NO